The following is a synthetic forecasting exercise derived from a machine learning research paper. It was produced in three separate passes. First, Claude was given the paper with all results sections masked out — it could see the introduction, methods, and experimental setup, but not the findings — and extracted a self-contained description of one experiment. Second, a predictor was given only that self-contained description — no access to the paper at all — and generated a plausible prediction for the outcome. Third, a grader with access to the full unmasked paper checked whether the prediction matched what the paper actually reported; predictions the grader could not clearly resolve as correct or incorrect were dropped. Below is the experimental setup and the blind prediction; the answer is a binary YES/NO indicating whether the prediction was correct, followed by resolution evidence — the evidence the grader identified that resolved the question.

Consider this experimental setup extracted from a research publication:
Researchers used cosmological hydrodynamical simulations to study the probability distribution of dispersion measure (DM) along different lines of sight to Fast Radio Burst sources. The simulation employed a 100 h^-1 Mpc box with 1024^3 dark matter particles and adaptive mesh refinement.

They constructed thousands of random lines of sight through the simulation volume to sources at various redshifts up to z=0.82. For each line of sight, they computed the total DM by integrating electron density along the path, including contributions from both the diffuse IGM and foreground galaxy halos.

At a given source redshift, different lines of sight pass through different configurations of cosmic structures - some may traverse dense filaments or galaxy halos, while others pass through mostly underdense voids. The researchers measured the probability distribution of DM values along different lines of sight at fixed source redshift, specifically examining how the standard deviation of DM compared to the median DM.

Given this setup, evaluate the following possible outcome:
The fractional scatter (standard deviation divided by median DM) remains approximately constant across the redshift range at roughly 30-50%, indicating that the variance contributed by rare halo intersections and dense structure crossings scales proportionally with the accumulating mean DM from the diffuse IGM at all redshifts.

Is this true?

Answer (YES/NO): NO